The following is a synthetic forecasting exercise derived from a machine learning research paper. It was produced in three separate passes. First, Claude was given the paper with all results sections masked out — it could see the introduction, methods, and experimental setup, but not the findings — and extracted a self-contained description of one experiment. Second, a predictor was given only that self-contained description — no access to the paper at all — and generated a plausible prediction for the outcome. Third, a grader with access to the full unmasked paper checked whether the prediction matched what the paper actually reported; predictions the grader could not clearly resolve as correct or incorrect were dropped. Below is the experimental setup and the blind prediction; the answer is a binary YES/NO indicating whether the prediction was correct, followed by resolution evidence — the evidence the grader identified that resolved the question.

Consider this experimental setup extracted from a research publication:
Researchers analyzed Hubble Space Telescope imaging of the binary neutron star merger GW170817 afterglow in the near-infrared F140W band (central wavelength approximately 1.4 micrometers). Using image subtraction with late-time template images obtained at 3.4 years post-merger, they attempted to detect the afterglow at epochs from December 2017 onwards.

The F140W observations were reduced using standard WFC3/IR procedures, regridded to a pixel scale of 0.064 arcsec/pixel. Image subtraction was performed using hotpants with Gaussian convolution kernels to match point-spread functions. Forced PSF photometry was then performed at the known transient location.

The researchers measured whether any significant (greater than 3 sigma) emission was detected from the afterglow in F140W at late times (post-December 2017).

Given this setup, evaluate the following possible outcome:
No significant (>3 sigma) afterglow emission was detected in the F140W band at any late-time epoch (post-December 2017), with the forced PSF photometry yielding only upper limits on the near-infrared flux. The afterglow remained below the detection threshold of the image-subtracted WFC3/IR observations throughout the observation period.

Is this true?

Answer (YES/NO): YES